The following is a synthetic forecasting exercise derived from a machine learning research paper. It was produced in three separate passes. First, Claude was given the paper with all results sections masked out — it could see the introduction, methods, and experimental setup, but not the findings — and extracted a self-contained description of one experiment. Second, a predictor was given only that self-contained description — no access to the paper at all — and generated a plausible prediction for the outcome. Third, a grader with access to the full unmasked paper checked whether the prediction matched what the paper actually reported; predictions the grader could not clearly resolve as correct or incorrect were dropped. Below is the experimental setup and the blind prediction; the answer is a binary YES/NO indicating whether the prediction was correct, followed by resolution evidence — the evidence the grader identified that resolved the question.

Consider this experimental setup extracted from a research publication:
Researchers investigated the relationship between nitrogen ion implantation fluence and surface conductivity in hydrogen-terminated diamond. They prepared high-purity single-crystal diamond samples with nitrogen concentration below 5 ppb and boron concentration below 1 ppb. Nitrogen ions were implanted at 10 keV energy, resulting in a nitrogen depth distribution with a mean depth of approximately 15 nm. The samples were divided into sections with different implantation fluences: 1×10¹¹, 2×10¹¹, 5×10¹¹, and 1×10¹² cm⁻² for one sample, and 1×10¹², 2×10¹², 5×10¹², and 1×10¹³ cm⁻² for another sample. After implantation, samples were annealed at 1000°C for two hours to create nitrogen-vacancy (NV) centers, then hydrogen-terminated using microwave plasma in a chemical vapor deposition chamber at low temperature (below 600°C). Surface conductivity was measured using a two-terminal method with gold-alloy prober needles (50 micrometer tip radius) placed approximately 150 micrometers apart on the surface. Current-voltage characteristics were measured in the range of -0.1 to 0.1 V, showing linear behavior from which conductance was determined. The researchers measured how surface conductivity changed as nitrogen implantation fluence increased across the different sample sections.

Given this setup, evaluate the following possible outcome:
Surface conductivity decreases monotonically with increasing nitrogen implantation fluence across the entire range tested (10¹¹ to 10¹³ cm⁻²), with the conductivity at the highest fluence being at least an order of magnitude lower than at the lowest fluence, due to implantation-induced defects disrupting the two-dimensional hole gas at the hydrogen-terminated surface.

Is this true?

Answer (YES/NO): NO